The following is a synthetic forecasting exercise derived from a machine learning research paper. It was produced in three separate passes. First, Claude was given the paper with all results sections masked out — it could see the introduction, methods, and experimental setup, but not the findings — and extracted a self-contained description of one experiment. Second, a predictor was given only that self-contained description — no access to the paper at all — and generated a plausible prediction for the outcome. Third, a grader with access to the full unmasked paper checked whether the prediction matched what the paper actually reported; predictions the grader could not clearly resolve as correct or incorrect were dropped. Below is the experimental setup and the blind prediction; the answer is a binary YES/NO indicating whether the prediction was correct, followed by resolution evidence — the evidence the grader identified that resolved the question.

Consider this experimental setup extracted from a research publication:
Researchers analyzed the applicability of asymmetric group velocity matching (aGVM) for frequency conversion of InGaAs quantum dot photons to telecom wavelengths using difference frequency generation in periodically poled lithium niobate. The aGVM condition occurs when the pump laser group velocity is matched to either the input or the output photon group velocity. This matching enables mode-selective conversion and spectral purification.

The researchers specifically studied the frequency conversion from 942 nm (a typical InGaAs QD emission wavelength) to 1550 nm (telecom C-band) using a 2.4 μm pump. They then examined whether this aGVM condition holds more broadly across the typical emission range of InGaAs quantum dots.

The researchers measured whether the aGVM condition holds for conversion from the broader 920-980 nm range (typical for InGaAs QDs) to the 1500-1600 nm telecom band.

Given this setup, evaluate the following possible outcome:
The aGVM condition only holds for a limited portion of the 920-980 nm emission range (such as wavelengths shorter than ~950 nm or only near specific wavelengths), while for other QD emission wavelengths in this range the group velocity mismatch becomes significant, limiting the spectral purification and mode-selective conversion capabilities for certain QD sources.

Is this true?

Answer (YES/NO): NO